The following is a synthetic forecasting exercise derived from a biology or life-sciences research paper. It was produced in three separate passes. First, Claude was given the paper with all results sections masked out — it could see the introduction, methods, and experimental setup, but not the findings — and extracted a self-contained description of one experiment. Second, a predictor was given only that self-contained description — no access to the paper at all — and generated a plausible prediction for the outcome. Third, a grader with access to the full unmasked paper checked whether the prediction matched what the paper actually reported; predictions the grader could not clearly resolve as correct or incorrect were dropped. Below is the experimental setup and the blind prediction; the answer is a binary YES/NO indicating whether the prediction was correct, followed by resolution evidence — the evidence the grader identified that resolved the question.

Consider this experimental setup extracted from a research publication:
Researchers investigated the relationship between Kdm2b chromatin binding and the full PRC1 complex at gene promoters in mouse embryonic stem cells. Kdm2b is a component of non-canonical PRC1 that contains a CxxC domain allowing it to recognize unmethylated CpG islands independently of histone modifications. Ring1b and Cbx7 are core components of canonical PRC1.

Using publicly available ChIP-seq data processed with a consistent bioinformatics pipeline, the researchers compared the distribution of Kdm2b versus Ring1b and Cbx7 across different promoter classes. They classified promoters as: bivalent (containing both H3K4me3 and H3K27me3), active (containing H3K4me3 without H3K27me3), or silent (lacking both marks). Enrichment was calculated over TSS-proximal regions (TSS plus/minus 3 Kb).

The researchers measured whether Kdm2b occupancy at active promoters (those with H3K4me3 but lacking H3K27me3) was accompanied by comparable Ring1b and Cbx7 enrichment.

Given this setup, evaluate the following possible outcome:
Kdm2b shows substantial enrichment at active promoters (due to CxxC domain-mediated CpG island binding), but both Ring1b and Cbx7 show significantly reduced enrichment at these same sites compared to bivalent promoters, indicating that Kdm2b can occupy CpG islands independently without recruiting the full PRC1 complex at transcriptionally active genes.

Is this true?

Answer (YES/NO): YES